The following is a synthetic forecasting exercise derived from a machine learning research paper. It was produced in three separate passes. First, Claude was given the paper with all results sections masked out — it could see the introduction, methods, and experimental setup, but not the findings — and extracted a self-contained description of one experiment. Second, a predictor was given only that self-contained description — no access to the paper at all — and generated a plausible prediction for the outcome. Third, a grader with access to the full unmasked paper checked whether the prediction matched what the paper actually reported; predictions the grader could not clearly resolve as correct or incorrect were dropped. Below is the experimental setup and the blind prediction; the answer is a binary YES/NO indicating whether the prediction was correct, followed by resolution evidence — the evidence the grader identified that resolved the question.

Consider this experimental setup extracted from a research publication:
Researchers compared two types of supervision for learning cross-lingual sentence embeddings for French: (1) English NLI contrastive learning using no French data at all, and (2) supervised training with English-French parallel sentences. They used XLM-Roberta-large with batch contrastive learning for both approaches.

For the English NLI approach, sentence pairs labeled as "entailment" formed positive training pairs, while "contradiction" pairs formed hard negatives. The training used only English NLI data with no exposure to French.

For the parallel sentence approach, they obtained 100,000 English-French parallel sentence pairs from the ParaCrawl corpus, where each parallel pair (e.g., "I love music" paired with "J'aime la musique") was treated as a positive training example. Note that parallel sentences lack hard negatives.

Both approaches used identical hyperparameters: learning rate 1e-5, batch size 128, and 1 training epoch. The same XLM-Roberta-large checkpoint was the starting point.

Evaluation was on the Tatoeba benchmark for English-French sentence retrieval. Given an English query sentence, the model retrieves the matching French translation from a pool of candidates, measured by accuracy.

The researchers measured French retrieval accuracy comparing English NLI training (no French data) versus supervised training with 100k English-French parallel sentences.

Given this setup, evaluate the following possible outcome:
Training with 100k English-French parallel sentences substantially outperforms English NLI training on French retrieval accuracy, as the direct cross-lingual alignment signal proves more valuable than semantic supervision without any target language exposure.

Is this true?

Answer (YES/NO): NO